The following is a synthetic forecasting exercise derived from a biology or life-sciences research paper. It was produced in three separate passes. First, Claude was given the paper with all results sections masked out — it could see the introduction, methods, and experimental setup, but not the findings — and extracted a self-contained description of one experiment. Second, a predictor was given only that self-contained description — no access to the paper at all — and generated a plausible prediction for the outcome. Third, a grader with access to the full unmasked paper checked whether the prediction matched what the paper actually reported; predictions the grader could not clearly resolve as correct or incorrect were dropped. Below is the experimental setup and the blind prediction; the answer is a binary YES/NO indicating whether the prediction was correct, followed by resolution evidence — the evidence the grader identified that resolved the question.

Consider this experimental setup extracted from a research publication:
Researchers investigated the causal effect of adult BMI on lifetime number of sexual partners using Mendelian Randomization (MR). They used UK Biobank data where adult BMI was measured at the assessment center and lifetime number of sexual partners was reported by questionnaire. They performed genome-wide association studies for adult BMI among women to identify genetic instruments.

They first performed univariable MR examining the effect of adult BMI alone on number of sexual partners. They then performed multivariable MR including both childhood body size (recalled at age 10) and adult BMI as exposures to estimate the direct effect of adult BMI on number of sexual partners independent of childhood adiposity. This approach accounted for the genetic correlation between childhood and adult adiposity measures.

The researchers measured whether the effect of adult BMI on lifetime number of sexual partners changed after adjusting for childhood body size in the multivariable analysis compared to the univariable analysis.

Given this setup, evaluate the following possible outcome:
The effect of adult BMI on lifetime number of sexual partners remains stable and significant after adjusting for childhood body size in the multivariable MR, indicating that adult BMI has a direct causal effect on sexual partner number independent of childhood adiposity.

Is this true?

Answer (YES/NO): NO